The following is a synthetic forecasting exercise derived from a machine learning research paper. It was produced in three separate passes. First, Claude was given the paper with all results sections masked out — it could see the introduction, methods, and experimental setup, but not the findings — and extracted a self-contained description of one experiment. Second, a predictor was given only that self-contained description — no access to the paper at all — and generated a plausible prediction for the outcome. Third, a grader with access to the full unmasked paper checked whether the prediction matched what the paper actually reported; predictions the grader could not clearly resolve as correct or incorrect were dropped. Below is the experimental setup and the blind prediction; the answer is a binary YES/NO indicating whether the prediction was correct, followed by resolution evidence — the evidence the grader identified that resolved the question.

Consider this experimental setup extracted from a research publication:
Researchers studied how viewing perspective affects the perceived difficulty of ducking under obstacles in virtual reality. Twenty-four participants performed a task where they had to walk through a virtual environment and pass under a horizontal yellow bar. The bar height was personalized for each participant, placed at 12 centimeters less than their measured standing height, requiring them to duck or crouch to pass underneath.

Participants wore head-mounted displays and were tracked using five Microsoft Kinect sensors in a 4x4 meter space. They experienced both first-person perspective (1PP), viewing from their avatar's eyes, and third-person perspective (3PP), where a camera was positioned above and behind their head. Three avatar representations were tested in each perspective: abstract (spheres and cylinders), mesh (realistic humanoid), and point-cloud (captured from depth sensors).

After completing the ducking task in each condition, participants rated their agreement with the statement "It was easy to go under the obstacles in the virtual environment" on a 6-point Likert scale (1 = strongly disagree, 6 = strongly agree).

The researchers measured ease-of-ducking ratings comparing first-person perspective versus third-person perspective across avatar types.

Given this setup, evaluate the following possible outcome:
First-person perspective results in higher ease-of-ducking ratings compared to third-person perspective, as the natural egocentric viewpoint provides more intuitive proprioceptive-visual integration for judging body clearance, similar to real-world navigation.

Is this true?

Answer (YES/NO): YES